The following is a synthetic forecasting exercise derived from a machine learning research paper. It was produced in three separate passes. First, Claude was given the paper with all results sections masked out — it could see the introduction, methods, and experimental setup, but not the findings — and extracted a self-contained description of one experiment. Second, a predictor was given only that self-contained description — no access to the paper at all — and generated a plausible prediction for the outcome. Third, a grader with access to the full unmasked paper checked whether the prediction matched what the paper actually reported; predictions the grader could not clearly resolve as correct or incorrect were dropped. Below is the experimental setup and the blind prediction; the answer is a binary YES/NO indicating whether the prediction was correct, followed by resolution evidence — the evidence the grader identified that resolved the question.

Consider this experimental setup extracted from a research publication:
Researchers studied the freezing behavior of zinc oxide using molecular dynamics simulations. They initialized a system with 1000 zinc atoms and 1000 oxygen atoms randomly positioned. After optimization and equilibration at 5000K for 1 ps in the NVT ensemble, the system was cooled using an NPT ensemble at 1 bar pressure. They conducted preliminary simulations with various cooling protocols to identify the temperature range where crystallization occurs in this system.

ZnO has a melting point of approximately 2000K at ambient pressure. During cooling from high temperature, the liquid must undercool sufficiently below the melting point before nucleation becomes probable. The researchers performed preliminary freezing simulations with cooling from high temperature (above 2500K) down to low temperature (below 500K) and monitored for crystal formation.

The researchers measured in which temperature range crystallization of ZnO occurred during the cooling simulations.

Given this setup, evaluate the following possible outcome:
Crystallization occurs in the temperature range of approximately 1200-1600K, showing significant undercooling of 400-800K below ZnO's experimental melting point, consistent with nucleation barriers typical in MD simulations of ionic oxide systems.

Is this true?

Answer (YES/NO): NO